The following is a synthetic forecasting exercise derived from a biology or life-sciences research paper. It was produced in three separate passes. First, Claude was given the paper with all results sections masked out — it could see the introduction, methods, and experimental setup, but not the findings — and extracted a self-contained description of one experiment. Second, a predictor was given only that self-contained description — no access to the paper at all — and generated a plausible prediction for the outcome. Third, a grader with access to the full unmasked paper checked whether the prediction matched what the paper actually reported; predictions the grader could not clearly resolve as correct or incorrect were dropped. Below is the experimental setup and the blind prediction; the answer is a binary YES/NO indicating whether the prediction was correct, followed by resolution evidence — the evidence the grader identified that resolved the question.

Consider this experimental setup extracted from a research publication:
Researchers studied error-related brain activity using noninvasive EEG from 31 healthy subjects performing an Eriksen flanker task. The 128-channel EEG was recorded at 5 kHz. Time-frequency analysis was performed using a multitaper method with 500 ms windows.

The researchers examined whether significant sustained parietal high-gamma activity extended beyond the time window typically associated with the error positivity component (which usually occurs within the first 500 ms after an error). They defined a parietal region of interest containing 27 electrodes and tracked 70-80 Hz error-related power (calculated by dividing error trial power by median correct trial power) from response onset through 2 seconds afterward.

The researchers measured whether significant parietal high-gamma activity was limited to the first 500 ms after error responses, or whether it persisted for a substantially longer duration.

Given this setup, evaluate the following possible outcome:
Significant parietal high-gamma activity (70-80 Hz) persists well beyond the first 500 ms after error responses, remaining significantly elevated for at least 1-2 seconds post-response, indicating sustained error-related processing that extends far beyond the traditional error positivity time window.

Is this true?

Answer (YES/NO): YES